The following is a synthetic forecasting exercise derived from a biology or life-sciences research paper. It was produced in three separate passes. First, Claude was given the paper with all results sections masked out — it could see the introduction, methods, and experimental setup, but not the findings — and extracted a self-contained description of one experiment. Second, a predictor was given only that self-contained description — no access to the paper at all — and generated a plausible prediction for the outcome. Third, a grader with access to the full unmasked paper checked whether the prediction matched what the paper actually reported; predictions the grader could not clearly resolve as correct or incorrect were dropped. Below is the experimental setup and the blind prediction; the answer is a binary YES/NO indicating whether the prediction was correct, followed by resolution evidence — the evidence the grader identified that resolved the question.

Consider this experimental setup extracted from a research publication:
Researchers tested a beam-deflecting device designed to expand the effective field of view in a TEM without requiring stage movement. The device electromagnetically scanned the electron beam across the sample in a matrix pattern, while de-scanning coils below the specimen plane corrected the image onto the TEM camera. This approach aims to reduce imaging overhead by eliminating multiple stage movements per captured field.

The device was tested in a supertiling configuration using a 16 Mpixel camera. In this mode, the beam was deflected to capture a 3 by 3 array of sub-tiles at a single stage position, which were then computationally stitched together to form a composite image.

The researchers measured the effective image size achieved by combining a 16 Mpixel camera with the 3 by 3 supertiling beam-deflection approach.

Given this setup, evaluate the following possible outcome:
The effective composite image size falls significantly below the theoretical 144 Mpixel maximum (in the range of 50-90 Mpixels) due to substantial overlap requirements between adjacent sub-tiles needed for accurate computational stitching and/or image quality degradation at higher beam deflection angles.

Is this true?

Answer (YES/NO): NO